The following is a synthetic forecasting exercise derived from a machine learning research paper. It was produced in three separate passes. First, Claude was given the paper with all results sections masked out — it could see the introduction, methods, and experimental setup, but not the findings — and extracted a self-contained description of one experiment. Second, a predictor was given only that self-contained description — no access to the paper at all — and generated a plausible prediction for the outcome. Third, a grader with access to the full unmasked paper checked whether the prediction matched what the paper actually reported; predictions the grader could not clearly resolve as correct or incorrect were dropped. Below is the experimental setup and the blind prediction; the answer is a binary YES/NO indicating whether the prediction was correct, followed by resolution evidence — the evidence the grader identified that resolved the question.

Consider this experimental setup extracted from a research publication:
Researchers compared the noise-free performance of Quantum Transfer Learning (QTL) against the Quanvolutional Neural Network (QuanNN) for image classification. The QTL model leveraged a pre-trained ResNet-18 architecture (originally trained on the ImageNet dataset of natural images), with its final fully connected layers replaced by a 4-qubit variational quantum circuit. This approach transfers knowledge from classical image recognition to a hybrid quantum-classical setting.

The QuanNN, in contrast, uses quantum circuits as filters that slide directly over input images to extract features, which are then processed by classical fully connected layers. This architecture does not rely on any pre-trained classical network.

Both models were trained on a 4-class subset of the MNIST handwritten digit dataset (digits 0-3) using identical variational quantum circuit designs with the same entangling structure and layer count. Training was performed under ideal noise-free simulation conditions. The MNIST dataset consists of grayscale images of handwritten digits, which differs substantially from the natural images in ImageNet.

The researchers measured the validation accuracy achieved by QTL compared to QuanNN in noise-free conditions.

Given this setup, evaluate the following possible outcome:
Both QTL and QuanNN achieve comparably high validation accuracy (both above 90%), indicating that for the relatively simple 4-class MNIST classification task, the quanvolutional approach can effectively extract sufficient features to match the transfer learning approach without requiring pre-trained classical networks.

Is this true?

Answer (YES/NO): NO